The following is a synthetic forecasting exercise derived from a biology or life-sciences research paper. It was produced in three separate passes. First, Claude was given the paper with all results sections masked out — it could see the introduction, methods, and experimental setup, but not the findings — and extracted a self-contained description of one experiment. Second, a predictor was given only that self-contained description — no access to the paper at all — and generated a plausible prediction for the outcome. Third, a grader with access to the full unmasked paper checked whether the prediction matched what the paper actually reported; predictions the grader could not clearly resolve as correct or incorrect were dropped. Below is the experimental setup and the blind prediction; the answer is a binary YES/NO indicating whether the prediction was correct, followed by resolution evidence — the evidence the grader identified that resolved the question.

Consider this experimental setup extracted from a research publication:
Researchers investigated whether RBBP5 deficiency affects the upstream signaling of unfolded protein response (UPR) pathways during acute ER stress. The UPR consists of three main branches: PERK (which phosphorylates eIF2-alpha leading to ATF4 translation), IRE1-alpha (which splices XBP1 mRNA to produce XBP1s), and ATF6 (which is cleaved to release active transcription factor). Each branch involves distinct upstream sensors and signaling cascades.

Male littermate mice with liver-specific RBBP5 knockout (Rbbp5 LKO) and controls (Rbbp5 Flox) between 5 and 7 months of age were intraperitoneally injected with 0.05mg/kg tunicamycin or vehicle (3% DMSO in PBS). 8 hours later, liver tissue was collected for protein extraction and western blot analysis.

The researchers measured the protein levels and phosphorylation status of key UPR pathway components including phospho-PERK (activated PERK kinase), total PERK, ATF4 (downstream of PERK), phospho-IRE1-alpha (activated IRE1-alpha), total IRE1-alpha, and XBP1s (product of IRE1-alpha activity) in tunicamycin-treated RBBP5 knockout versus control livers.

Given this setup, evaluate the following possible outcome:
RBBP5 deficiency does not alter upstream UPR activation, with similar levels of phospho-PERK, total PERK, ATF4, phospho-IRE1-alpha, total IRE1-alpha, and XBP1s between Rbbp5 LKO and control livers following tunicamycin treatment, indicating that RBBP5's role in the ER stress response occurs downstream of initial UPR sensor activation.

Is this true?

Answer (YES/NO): YES